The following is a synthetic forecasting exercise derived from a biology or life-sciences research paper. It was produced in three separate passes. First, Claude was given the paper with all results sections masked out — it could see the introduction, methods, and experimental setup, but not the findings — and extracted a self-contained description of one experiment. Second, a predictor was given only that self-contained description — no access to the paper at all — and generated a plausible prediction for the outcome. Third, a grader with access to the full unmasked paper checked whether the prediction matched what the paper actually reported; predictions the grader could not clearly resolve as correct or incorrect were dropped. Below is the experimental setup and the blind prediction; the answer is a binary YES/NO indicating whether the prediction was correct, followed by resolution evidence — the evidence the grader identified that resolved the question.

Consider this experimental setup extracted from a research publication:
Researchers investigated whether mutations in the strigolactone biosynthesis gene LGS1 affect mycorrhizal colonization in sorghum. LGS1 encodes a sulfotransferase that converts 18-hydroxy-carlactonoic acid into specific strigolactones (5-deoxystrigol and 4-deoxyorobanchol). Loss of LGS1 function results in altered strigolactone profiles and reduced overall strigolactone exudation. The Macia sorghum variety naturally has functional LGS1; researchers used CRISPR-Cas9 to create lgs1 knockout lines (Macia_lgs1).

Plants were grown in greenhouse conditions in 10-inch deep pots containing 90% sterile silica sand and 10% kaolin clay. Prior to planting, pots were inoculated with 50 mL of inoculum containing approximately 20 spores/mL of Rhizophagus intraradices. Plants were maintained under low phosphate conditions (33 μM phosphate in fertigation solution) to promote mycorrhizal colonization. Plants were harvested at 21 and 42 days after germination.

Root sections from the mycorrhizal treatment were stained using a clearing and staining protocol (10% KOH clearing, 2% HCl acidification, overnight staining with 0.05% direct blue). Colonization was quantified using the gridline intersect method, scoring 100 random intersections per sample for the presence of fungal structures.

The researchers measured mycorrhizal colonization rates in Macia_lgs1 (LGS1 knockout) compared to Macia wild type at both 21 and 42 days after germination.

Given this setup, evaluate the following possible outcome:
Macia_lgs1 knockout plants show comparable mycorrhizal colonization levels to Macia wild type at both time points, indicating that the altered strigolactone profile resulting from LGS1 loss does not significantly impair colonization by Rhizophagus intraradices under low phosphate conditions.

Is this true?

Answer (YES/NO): NO